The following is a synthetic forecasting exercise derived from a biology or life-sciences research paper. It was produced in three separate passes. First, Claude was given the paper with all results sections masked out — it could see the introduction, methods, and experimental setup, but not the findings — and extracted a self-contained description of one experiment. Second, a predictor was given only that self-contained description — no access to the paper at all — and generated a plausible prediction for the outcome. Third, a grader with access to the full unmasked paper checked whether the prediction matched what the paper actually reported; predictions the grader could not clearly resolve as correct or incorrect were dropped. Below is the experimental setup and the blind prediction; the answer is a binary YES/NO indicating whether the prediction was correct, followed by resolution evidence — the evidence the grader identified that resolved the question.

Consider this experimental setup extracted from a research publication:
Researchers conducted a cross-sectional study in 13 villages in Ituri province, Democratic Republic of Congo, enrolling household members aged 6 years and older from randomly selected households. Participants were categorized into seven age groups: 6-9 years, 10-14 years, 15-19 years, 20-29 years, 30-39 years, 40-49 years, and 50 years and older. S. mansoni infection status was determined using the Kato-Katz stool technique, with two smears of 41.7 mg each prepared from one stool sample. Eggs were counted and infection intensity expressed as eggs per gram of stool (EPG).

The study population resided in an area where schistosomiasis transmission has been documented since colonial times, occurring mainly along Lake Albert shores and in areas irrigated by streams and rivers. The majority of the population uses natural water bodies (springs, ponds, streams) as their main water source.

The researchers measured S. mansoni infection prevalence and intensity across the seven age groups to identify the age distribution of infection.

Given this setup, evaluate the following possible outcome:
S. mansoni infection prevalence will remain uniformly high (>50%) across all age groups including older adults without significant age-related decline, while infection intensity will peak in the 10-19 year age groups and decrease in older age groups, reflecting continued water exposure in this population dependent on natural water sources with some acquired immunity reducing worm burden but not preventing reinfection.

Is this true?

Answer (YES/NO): NO